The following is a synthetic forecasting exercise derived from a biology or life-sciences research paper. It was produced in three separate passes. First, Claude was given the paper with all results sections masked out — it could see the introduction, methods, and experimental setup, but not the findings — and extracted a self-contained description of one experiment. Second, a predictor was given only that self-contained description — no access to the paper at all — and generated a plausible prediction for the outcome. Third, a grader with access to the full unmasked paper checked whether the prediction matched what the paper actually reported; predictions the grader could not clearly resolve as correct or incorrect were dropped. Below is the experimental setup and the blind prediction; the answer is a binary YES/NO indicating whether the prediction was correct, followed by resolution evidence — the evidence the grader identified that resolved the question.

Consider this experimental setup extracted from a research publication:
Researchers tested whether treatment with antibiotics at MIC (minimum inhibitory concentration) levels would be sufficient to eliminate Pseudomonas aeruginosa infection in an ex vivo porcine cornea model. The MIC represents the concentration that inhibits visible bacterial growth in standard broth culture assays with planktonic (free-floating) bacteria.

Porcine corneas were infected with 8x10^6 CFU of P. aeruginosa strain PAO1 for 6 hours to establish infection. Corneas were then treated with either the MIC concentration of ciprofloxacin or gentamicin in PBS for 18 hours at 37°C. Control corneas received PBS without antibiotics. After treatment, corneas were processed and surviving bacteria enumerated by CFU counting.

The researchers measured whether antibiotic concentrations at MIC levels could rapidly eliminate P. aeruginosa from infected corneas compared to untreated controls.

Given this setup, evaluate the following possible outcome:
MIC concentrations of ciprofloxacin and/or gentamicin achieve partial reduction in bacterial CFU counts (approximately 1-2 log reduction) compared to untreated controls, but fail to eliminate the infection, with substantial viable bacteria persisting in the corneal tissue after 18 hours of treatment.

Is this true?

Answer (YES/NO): NO